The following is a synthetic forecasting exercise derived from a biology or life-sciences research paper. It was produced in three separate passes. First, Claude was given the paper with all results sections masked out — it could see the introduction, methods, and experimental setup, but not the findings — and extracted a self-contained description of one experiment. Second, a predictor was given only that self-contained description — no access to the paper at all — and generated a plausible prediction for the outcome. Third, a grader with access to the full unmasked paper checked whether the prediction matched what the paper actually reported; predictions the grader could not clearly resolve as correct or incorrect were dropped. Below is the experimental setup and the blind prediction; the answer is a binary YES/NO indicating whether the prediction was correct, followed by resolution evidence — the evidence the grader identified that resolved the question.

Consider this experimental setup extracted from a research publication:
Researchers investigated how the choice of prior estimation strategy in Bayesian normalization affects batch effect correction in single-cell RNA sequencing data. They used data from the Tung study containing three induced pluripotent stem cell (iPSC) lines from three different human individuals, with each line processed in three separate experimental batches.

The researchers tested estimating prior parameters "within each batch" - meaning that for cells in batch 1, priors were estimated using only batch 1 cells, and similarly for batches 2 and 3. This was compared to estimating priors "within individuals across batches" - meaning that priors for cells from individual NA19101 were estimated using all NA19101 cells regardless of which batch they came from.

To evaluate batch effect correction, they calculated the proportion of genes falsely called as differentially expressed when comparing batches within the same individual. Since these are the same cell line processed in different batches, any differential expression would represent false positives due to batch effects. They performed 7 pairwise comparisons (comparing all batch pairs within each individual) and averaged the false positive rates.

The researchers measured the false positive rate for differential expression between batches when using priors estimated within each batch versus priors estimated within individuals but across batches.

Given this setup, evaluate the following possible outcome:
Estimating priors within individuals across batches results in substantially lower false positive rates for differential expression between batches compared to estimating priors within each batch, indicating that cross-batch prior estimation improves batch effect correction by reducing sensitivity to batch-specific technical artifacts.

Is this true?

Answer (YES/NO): YES